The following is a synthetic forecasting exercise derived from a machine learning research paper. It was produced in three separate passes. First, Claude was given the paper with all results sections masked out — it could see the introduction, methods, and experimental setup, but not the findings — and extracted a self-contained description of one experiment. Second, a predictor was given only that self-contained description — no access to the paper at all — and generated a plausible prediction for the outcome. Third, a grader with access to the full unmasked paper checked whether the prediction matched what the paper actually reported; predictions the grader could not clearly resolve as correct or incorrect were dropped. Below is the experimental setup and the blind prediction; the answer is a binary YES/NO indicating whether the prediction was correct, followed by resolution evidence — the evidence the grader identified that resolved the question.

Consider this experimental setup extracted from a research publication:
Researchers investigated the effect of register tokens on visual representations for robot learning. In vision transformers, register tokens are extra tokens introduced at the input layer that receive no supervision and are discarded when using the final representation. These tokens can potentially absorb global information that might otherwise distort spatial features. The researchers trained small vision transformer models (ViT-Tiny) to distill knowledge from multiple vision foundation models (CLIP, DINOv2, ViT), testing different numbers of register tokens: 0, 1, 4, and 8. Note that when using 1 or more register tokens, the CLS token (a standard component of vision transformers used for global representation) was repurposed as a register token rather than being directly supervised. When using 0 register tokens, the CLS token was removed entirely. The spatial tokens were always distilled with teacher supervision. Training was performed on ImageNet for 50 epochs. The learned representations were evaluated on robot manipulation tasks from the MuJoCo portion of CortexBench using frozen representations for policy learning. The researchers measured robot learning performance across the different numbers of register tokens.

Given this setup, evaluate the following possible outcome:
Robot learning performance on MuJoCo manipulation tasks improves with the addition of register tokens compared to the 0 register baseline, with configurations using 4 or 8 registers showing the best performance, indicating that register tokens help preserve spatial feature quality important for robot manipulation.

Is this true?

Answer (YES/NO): NO